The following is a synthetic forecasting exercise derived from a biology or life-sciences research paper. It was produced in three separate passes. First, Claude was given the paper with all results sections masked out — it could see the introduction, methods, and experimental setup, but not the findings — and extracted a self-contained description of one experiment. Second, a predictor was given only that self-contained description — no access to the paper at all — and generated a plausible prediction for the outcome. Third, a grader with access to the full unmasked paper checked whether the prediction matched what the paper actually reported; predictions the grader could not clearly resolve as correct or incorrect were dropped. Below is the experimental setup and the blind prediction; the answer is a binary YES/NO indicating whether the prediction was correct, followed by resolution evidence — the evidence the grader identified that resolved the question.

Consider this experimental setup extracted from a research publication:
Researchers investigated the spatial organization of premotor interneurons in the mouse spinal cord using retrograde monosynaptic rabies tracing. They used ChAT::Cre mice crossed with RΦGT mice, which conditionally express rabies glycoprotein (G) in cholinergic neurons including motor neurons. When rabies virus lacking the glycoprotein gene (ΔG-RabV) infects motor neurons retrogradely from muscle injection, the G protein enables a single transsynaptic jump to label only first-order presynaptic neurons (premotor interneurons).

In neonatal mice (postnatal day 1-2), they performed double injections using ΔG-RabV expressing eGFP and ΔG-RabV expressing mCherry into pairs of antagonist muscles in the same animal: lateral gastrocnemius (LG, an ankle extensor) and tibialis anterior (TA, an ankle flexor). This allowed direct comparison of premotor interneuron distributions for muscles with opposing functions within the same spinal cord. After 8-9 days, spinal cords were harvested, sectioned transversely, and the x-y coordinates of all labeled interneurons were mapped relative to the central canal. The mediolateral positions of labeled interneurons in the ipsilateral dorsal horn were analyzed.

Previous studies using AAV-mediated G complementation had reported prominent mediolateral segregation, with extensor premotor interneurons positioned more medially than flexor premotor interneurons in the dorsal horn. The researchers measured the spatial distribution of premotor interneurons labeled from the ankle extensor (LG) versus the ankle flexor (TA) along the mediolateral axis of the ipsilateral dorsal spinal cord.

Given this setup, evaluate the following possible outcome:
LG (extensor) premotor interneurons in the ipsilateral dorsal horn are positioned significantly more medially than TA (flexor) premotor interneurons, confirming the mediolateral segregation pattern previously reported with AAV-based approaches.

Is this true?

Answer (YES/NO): NO